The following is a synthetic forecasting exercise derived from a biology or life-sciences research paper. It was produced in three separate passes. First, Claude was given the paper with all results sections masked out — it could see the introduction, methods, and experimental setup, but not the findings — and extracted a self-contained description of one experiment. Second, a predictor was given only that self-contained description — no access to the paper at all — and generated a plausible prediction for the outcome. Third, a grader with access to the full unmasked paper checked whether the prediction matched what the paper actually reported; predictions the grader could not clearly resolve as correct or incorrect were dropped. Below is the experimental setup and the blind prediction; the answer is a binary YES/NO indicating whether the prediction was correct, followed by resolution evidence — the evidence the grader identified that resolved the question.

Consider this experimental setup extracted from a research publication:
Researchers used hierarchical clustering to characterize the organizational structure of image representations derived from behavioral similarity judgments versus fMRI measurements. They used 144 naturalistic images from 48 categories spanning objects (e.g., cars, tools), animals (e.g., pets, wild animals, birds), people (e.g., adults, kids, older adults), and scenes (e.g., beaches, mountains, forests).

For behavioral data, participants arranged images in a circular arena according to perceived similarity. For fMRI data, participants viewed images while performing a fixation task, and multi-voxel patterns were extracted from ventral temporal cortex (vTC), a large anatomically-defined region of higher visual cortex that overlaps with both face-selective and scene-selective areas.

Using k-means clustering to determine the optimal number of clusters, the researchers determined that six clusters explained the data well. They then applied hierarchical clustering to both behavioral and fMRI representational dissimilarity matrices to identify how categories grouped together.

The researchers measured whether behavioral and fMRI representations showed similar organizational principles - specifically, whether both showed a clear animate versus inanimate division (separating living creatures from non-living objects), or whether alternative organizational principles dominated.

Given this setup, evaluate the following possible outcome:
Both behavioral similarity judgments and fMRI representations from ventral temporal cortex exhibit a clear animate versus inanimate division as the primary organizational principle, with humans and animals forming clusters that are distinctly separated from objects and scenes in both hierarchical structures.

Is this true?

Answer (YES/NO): NO